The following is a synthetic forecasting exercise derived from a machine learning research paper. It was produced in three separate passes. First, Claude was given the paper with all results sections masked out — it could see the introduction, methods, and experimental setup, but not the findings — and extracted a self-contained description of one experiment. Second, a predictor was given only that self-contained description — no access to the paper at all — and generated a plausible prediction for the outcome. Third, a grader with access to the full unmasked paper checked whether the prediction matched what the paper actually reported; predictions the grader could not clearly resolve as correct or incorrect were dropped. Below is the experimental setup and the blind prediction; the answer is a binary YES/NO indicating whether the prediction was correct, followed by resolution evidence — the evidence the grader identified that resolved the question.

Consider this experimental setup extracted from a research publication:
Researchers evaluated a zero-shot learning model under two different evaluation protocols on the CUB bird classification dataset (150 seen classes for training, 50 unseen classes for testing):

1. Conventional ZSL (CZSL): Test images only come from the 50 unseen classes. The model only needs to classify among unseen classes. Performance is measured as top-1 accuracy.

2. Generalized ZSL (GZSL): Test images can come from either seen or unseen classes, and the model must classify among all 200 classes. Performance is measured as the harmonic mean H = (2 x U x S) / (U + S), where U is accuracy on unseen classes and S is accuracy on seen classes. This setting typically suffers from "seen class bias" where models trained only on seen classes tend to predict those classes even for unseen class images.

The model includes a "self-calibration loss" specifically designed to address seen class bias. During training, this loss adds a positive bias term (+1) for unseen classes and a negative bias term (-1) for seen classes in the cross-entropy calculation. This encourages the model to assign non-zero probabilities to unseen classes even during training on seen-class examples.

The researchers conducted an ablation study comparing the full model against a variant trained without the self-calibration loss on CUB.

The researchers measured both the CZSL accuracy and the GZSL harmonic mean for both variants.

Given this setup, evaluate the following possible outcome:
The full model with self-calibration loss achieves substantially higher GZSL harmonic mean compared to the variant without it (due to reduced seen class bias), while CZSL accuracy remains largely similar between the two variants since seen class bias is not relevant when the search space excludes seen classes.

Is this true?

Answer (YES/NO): YES